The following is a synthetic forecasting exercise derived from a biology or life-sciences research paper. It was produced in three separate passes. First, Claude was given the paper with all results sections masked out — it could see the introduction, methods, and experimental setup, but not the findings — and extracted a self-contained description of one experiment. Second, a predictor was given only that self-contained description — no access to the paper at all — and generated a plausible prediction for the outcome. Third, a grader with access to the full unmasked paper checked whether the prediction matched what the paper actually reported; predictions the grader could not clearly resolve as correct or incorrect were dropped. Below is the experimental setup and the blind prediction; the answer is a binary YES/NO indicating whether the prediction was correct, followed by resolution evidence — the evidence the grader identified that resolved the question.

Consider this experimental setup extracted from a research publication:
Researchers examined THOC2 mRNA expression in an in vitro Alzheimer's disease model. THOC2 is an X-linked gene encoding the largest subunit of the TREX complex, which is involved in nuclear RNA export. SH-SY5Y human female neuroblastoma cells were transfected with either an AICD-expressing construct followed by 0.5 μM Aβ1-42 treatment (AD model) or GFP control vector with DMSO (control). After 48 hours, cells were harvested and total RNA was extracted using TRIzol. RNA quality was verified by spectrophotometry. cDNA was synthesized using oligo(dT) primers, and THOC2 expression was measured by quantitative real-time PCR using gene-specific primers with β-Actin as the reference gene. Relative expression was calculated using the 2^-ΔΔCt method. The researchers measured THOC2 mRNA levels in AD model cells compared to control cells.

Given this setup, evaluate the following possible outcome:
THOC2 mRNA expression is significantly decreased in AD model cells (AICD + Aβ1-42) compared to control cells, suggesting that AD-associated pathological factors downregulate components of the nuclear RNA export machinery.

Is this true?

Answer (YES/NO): YES